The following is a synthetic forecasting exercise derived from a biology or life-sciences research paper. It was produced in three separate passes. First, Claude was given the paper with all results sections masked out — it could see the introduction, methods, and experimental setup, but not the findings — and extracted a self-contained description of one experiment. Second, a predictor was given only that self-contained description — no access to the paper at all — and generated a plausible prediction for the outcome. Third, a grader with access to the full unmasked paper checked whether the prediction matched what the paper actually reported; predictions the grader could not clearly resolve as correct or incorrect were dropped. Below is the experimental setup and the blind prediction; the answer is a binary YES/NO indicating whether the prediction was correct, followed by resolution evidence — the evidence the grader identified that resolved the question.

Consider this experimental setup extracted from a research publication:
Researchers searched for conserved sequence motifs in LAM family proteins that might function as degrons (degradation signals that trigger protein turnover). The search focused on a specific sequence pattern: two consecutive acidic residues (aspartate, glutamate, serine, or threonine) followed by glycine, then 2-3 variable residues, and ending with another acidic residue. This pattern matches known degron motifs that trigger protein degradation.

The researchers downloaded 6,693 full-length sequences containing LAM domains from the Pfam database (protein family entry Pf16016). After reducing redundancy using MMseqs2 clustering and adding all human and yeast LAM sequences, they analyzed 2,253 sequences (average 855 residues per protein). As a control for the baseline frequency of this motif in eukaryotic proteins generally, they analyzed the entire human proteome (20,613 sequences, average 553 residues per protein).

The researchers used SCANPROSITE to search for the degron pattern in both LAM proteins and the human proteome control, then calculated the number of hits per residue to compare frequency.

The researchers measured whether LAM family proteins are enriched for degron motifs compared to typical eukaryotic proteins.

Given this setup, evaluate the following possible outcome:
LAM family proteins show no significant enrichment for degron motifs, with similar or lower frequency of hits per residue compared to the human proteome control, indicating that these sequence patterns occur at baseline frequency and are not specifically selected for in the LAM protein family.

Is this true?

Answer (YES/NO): NO